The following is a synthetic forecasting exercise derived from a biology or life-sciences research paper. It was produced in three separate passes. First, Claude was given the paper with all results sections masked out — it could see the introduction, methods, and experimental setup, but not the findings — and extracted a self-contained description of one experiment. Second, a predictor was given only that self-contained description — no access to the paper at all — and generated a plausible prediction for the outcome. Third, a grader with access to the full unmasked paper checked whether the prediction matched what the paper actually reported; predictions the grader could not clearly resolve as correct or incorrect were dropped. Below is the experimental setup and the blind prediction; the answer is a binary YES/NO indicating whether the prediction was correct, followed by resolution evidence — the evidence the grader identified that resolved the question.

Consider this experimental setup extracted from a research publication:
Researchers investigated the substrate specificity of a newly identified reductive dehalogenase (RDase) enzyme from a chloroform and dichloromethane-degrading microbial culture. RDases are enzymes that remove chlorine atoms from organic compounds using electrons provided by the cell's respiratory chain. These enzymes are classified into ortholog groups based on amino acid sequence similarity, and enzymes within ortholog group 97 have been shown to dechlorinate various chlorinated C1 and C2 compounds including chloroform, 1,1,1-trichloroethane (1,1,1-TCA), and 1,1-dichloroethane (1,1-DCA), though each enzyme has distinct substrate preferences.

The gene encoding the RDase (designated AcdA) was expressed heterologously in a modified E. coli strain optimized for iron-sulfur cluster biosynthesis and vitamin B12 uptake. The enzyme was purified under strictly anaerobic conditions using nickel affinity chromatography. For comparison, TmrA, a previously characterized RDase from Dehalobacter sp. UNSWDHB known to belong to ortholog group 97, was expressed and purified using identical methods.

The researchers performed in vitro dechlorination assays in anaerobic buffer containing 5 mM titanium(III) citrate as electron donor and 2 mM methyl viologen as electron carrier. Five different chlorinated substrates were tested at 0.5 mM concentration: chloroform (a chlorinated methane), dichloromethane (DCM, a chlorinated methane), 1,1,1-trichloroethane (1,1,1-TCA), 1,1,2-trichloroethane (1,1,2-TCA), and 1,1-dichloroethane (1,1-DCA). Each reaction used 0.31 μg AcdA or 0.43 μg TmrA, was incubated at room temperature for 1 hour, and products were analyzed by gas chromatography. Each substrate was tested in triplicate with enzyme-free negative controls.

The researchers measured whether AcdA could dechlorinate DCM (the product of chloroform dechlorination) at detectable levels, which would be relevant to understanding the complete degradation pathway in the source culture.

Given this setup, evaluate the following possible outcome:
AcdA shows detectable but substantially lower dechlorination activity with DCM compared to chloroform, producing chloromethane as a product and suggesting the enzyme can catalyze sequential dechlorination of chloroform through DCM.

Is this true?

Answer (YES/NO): NO